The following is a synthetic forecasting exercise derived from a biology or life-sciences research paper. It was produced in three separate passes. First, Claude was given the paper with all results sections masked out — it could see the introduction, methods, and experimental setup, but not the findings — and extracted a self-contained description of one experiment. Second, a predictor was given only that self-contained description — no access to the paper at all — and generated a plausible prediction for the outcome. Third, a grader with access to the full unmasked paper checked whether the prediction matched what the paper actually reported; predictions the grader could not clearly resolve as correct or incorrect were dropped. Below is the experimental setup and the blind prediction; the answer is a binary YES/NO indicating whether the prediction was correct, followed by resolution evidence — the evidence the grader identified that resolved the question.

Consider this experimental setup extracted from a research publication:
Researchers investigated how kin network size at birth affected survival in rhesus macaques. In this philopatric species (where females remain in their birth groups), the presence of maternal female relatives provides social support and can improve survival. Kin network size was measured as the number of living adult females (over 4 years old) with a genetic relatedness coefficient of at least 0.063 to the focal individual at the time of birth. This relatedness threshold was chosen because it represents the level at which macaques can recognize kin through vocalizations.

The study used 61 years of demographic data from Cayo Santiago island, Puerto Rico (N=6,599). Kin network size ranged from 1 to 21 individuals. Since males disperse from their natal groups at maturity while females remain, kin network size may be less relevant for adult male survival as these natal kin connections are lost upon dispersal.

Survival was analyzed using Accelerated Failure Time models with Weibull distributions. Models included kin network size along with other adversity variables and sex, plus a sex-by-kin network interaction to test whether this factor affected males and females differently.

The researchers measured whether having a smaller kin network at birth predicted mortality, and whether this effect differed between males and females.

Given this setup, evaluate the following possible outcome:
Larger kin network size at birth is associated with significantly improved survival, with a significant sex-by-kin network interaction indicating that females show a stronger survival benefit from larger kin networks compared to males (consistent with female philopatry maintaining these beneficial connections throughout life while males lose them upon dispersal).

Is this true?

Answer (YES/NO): NO